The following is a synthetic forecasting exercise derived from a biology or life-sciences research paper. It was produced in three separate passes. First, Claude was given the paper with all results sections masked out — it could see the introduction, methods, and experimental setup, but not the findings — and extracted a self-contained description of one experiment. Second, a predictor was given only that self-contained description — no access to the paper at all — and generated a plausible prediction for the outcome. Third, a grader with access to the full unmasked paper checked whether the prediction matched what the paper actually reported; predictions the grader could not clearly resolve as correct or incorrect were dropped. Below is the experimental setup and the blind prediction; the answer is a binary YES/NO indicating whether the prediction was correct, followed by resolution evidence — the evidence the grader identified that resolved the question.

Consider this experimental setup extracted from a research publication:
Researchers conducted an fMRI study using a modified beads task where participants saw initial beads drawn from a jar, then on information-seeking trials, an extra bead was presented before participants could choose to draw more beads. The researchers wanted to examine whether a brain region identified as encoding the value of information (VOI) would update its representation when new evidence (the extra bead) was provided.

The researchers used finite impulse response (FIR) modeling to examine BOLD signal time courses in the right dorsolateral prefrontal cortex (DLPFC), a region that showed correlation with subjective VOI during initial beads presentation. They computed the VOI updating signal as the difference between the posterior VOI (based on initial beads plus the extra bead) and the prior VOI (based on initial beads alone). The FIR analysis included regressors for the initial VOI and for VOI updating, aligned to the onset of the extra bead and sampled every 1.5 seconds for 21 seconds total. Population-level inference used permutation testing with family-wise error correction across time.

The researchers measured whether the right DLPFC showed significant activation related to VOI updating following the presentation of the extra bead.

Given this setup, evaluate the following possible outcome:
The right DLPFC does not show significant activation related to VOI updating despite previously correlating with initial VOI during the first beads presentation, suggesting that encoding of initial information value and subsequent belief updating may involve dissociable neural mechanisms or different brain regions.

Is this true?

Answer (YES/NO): NO